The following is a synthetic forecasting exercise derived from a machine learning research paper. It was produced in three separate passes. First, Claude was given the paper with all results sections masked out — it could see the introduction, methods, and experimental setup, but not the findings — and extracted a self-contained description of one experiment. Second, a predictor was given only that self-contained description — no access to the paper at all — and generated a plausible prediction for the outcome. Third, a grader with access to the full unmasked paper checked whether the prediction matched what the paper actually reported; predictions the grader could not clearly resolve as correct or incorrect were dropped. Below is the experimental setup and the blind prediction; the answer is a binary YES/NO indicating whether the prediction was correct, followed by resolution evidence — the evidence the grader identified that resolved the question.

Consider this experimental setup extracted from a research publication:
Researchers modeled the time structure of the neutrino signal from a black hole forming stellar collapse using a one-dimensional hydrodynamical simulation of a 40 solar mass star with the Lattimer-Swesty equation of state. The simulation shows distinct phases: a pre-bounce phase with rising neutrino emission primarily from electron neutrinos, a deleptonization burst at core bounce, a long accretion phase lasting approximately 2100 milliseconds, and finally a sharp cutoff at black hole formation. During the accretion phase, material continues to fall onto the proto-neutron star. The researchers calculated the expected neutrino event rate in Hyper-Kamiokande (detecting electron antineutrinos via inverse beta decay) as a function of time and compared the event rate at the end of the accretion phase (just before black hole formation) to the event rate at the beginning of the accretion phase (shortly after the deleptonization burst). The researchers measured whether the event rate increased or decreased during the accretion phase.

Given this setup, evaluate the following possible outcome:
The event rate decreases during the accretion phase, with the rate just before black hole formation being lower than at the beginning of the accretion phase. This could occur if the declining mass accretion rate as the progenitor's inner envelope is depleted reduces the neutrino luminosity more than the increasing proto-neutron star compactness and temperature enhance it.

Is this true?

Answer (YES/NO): NO